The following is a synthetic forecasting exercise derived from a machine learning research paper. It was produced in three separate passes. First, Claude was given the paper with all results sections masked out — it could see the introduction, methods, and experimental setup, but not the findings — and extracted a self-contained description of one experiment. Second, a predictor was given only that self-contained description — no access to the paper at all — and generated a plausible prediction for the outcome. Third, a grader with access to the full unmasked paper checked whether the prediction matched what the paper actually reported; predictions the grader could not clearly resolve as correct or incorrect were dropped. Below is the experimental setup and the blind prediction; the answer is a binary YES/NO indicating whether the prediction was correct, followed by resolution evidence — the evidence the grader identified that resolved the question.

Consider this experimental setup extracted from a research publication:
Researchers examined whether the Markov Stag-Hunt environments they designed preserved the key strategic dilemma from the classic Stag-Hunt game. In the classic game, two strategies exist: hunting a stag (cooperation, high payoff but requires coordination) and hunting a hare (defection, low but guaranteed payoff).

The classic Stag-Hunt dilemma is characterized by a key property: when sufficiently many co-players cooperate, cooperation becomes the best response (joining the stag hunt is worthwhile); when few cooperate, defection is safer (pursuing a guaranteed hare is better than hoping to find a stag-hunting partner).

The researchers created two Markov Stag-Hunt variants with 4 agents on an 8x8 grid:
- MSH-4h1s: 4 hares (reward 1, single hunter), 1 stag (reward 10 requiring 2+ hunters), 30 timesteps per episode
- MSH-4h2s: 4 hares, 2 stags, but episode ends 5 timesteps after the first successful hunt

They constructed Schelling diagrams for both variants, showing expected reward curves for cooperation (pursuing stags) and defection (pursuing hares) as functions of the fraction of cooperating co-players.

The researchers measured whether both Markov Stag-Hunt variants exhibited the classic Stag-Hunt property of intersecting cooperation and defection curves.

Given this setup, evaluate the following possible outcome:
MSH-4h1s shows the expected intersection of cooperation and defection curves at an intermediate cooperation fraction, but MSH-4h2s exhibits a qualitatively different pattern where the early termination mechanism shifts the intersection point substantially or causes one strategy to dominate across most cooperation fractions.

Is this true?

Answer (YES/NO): NO